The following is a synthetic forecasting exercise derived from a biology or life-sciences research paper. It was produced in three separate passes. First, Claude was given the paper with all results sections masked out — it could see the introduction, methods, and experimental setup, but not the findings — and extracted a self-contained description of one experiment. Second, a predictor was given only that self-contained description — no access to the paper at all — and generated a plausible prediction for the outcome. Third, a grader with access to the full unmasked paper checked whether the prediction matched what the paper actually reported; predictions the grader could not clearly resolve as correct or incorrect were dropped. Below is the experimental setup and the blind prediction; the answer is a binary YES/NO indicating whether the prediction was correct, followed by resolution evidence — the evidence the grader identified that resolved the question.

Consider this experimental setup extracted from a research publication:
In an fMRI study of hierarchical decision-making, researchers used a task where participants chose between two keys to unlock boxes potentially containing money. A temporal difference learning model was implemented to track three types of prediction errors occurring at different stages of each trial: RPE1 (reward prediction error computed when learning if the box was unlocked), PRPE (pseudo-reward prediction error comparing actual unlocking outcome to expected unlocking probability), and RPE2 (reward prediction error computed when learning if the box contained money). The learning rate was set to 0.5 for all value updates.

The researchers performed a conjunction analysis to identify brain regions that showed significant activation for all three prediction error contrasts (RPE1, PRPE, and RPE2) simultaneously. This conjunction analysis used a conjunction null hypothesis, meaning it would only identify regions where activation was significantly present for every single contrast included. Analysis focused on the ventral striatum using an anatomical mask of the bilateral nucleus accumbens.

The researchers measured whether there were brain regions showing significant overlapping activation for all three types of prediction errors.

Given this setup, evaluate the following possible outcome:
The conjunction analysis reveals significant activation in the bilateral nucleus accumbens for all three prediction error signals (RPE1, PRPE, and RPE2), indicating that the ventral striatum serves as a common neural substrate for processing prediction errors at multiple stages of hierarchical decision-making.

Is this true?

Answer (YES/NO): YES